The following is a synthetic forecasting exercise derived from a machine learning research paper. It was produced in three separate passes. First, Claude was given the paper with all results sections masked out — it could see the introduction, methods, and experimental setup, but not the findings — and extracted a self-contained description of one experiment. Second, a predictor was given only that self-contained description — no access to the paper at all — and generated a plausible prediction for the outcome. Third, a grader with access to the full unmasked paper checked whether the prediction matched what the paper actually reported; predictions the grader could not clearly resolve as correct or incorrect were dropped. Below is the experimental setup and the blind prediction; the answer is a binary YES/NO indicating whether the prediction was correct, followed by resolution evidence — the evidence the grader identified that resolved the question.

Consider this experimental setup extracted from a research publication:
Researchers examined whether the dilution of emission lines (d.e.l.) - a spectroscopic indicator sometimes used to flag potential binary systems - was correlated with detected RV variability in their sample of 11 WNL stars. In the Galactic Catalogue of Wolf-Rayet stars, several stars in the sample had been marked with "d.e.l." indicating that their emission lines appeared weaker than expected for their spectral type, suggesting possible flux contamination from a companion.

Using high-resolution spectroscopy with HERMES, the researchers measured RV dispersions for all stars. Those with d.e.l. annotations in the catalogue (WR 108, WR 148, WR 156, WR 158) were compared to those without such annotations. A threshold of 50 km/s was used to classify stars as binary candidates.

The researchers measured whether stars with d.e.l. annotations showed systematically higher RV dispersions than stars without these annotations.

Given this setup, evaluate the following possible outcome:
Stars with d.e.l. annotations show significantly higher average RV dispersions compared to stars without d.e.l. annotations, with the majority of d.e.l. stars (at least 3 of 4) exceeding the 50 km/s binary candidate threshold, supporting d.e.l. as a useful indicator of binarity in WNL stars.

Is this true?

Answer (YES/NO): NO